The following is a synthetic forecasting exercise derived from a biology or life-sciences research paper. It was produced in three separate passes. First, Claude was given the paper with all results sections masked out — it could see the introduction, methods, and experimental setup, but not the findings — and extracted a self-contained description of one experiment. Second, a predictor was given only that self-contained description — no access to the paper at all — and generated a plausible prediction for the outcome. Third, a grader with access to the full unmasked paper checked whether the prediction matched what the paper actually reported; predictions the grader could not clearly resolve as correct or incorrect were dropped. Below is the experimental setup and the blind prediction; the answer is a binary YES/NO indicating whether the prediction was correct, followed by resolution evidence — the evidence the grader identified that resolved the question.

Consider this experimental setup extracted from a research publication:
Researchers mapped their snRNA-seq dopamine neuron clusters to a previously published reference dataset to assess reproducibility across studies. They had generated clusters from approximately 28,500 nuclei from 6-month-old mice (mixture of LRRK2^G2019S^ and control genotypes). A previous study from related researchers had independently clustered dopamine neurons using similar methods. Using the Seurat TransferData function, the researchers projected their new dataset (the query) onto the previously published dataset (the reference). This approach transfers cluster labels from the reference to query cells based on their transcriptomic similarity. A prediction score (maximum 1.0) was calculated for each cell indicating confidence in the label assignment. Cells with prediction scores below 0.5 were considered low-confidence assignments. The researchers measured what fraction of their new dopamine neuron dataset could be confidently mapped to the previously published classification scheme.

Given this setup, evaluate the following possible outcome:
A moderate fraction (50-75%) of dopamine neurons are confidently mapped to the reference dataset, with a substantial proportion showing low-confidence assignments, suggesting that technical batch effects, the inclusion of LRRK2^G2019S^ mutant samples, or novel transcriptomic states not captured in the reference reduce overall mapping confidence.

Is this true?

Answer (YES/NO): NO